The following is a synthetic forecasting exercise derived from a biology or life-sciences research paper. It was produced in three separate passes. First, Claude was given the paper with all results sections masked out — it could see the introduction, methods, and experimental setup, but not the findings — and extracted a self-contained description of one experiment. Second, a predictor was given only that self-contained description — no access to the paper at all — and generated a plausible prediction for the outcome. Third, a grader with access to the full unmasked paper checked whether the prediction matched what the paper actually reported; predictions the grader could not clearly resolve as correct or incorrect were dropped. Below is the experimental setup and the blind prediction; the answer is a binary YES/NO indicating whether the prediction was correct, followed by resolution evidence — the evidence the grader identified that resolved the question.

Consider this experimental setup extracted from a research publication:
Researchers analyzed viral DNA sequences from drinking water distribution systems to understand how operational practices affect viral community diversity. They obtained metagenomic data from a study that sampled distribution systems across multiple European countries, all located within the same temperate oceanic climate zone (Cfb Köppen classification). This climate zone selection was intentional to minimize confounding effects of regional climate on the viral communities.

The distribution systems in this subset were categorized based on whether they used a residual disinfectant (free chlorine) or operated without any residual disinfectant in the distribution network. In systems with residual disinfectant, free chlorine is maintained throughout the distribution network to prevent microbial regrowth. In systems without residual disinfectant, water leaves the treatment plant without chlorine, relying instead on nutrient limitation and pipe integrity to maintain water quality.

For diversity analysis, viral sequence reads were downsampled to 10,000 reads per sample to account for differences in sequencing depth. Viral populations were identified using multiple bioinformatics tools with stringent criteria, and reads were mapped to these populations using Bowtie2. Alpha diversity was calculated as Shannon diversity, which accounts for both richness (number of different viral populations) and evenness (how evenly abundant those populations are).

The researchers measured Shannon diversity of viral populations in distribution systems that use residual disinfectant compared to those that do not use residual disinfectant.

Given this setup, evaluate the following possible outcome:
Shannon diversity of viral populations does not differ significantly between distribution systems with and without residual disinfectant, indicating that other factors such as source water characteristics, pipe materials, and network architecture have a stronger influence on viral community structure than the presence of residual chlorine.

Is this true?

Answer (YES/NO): NO